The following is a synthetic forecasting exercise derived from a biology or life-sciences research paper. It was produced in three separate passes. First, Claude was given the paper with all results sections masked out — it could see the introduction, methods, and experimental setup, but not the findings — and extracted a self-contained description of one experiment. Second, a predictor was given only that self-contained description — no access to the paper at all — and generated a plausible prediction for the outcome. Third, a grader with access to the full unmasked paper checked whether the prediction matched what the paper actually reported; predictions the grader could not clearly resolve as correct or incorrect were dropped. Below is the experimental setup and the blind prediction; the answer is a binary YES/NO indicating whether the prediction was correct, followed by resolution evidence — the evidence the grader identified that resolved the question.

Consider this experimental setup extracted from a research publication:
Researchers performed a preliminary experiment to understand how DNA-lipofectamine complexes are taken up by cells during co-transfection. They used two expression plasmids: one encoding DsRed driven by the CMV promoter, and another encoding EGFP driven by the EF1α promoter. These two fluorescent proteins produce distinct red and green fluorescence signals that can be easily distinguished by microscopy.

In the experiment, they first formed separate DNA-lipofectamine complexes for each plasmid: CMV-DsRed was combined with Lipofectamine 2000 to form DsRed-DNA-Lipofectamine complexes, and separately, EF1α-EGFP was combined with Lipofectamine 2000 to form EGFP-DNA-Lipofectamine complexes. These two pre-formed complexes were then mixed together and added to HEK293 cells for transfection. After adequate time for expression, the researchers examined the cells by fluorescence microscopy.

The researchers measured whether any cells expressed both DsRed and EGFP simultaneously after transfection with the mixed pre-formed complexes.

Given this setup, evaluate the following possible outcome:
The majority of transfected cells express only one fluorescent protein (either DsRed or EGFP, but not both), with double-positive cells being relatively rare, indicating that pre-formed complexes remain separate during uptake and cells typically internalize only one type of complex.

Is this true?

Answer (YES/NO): NO